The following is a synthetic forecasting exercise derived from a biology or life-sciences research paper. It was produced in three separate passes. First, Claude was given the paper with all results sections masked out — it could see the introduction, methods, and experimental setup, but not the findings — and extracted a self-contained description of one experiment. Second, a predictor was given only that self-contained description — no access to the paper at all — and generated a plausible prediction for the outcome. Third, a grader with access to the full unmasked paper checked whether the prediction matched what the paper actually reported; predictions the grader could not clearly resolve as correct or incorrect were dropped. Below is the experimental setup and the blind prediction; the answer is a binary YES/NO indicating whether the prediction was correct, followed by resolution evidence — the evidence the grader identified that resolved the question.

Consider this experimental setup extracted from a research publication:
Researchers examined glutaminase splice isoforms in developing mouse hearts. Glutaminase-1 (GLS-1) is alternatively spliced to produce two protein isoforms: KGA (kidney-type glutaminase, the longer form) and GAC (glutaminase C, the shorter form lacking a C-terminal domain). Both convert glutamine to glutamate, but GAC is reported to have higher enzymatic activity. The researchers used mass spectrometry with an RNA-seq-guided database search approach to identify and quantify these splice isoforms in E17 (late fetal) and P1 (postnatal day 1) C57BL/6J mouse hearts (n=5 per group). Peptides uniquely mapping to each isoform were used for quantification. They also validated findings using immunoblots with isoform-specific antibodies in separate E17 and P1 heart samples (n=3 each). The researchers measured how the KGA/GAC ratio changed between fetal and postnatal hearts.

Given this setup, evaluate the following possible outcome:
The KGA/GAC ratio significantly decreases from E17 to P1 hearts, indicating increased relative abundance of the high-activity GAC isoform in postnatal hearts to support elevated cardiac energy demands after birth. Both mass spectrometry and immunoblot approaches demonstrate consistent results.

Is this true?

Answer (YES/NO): NO